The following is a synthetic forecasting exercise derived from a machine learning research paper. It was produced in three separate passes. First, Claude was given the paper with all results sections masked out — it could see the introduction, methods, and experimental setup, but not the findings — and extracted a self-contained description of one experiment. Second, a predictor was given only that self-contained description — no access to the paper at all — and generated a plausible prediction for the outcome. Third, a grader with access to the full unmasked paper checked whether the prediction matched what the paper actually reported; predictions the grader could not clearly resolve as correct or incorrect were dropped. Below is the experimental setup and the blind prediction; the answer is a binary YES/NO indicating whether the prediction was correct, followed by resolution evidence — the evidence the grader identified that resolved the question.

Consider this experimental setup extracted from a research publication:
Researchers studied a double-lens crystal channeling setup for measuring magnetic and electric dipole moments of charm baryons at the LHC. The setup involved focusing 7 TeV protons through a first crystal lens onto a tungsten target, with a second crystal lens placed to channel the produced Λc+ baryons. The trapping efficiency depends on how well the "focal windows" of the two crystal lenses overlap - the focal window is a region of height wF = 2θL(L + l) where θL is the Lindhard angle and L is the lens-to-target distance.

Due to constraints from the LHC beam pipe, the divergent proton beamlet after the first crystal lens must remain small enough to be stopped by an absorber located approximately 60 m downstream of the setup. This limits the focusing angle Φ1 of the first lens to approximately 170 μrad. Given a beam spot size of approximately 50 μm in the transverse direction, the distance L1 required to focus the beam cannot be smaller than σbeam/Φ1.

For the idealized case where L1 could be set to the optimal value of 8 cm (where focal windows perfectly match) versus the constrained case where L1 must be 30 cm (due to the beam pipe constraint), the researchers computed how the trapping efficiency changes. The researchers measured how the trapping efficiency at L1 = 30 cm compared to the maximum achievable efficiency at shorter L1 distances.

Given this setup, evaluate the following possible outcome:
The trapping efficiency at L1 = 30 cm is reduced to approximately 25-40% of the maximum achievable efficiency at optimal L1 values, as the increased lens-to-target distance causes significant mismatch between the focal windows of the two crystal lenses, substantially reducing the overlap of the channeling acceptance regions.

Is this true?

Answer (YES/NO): NO